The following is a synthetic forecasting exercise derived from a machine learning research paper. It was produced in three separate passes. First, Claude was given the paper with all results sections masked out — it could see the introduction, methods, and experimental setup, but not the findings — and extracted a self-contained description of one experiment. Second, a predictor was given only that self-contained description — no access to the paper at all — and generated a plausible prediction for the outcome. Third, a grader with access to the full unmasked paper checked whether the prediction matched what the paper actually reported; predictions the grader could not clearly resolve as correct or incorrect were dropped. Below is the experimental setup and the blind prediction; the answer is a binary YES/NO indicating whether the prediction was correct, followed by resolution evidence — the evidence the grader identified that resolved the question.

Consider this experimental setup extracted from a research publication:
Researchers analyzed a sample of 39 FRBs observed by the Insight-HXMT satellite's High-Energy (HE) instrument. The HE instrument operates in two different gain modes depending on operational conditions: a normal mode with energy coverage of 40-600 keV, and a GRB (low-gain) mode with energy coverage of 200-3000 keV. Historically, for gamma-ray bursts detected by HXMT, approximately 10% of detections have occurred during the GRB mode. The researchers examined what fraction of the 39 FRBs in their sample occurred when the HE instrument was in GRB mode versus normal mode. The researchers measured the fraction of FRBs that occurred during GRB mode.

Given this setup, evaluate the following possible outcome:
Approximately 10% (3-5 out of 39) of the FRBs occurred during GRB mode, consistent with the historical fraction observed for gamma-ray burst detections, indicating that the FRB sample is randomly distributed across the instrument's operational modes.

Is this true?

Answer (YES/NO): NO